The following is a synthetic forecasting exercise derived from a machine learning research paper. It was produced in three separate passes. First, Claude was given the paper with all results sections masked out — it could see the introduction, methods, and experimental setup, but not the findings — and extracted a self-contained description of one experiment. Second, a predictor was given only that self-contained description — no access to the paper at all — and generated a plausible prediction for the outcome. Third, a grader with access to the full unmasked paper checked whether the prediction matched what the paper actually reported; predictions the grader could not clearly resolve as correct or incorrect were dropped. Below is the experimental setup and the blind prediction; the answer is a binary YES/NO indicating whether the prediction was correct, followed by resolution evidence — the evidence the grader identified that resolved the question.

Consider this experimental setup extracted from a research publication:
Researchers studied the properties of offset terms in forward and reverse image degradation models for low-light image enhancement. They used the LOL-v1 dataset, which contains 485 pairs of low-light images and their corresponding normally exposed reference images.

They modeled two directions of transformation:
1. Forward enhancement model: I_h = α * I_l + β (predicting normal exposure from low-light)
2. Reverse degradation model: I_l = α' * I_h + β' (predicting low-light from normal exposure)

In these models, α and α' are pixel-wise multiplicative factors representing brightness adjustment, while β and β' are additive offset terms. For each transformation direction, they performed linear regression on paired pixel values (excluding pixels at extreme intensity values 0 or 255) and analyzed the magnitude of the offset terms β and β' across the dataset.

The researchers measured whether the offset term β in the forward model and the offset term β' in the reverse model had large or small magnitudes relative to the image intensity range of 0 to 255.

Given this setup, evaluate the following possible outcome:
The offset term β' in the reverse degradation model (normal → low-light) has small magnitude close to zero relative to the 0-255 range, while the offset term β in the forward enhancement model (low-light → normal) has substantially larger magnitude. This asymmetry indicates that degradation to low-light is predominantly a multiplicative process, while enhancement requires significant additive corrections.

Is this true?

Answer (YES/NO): YES